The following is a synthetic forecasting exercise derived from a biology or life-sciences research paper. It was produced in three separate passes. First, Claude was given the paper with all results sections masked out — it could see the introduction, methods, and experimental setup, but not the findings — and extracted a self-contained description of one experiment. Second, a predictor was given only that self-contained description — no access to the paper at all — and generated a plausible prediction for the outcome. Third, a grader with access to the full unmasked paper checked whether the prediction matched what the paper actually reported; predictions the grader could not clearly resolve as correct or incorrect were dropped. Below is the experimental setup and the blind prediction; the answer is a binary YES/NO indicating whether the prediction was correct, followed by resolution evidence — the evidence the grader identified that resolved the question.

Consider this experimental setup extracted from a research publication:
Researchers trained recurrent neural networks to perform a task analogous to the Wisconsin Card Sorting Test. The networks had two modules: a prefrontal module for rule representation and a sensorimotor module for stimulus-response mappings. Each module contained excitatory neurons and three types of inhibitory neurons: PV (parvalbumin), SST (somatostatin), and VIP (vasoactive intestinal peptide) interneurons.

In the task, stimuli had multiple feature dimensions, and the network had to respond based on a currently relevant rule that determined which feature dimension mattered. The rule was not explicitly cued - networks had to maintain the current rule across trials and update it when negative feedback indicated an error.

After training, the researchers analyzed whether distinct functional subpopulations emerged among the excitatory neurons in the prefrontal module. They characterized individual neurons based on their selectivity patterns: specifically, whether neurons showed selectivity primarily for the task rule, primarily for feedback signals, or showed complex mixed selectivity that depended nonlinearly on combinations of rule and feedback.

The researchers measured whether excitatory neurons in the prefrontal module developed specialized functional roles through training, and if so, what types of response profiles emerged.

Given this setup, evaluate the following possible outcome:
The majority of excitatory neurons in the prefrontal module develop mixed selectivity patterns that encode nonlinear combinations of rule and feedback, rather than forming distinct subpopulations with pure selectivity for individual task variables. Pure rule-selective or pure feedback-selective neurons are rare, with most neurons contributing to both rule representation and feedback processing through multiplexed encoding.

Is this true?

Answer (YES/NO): NO